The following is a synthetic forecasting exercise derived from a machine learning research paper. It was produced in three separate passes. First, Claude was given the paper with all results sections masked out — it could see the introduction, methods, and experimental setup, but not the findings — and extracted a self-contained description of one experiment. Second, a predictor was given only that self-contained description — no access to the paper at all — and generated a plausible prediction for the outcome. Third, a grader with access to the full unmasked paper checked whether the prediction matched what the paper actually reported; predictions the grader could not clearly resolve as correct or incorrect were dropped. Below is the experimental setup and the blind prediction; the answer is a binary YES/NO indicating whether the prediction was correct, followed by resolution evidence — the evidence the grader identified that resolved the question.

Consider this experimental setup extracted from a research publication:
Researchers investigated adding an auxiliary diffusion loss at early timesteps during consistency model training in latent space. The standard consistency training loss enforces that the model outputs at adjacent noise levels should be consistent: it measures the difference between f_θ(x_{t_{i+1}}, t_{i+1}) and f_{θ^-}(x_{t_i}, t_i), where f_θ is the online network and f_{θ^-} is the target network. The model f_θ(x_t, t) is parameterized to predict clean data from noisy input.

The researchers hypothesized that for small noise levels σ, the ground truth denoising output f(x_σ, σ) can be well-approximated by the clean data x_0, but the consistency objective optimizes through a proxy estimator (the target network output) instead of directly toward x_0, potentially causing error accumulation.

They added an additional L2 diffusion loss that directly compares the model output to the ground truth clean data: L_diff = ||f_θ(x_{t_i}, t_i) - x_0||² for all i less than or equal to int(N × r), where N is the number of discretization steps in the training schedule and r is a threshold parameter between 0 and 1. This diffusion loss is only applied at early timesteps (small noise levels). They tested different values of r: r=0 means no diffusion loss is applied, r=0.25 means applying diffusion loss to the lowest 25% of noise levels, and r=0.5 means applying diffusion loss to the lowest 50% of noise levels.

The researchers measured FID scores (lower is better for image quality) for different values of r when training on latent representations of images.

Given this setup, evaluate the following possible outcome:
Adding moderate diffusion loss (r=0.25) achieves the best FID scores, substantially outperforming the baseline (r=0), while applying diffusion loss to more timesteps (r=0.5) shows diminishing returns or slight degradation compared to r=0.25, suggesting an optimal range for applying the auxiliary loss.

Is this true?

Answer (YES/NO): YES